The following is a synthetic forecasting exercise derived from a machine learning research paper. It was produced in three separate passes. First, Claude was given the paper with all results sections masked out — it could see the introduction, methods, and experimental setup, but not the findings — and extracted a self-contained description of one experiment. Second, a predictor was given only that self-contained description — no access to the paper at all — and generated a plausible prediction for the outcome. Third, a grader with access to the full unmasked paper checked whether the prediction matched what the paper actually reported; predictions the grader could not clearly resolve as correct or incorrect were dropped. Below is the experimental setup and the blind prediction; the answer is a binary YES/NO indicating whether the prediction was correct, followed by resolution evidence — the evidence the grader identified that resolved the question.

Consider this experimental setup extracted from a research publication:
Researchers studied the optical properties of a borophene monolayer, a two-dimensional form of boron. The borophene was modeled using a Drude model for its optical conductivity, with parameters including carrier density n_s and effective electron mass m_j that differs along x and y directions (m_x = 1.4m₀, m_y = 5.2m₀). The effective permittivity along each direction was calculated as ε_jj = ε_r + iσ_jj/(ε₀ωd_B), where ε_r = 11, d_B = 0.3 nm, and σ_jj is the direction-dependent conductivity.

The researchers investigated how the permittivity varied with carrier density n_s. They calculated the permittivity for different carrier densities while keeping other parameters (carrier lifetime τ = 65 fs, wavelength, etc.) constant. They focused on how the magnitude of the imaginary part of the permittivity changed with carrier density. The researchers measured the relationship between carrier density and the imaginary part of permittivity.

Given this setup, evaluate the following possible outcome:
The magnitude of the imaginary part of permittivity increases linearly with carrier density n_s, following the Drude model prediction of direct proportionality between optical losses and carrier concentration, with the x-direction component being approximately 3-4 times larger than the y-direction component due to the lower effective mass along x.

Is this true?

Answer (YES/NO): YES